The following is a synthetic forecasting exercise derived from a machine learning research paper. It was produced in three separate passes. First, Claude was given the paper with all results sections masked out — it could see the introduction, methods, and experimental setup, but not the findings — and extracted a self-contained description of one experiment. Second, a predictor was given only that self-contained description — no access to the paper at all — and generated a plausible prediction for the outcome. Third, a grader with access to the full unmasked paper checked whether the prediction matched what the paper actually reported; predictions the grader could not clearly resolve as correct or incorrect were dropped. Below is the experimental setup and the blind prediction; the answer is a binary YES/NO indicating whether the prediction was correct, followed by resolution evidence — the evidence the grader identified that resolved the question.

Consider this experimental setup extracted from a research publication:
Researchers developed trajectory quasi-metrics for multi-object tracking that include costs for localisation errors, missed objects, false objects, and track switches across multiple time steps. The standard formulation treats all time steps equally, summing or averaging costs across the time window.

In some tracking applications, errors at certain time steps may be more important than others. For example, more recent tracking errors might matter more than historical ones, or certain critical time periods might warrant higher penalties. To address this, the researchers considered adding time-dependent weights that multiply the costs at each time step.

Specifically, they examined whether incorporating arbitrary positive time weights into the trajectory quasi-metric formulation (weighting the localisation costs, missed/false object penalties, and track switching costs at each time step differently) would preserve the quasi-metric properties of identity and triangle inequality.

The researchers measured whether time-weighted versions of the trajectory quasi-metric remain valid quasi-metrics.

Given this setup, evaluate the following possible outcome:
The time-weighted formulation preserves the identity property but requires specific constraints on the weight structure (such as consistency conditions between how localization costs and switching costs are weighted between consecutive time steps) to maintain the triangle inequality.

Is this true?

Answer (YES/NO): NO